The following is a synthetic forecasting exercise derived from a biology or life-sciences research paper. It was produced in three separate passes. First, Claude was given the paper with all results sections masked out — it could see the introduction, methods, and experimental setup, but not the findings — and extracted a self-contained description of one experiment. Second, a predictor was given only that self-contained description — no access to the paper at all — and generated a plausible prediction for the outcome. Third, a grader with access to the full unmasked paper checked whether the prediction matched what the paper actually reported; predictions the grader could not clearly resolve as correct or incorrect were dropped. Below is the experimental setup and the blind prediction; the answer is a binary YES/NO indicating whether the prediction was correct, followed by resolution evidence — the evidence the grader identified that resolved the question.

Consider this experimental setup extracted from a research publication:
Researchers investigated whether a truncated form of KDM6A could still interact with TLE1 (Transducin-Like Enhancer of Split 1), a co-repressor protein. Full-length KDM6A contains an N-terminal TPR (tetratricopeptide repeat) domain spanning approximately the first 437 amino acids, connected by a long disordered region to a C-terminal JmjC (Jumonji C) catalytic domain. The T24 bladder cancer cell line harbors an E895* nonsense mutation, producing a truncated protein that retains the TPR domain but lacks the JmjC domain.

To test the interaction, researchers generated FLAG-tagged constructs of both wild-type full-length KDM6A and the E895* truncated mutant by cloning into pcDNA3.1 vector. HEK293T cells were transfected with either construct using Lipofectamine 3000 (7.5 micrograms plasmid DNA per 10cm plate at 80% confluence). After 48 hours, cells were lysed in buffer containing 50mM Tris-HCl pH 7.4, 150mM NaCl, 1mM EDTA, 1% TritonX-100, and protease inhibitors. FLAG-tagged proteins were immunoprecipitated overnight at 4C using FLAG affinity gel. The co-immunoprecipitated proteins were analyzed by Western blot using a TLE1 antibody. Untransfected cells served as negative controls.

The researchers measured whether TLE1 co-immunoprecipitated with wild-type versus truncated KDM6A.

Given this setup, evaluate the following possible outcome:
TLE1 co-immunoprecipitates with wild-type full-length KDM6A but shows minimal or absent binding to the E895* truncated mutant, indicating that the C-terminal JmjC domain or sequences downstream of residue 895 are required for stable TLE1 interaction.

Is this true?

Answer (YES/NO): NO